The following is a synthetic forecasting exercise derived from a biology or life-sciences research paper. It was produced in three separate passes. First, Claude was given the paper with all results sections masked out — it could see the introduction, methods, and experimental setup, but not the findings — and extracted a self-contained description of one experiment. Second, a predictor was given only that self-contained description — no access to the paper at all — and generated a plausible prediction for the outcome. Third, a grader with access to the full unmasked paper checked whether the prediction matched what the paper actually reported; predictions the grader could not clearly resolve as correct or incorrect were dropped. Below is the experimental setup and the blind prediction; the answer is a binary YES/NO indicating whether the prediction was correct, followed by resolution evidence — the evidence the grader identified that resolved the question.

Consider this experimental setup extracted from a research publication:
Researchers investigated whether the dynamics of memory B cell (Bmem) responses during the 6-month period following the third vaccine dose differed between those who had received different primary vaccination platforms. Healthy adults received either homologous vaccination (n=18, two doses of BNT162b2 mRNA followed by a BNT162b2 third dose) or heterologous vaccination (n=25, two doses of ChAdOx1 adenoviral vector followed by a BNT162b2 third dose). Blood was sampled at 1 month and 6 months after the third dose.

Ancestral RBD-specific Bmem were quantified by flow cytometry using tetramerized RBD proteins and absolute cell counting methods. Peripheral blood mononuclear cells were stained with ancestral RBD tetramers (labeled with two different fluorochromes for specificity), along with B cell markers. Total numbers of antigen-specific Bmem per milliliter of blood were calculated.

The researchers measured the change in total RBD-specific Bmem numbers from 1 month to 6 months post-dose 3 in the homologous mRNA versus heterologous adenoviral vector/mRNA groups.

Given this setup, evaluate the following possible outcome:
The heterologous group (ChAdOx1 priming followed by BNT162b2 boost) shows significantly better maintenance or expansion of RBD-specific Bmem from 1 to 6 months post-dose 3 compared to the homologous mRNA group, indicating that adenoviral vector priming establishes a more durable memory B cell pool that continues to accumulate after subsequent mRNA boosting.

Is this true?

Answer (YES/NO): NO